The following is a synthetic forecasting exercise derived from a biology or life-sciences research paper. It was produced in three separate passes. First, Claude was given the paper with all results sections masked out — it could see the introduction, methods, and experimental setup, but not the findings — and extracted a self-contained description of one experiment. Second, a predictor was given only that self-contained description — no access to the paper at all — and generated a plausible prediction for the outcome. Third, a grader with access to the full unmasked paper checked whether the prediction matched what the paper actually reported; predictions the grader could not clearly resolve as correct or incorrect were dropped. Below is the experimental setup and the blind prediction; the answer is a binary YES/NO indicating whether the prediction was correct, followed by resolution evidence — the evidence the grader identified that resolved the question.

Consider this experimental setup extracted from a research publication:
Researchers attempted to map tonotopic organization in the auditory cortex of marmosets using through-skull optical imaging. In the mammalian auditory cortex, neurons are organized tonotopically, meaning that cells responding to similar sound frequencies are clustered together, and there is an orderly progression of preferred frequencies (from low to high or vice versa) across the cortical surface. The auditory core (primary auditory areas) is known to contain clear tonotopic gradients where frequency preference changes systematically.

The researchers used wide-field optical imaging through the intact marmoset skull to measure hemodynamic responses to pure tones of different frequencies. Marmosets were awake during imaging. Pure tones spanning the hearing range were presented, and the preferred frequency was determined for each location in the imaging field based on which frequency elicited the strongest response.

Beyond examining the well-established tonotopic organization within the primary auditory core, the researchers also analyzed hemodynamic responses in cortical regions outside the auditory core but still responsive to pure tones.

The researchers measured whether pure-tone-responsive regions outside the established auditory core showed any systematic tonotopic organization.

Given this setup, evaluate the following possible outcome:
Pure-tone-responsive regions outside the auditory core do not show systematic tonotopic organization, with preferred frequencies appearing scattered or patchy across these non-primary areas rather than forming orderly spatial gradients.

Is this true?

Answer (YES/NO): NO